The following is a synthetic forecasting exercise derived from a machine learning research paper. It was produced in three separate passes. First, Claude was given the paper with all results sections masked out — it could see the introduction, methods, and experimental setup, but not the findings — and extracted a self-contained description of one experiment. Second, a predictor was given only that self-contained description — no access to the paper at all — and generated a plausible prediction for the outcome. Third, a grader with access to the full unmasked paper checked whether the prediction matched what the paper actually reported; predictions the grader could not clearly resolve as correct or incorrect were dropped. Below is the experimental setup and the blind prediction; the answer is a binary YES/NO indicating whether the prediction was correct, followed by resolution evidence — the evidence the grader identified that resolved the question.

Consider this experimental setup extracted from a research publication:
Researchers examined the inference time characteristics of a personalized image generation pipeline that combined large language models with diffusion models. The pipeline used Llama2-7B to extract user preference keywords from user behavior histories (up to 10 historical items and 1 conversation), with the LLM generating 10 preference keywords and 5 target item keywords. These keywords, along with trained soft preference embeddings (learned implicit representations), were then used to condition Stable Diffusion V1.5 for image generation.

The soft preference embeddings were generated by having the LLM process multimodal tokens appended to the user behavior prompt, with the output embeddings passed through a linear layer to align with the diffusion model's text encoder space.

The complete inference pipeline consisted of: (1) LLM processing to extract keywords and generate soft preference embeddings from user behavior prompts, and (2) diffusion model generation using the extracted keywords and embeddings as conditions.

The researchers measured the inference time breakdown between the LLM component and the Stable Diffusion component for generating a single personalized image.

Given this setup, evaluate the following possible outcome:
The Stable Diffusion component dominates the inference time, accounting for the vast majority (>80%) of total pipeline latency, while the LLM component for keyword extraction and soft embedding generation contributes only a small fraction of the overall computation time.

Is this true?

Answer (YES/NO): NO